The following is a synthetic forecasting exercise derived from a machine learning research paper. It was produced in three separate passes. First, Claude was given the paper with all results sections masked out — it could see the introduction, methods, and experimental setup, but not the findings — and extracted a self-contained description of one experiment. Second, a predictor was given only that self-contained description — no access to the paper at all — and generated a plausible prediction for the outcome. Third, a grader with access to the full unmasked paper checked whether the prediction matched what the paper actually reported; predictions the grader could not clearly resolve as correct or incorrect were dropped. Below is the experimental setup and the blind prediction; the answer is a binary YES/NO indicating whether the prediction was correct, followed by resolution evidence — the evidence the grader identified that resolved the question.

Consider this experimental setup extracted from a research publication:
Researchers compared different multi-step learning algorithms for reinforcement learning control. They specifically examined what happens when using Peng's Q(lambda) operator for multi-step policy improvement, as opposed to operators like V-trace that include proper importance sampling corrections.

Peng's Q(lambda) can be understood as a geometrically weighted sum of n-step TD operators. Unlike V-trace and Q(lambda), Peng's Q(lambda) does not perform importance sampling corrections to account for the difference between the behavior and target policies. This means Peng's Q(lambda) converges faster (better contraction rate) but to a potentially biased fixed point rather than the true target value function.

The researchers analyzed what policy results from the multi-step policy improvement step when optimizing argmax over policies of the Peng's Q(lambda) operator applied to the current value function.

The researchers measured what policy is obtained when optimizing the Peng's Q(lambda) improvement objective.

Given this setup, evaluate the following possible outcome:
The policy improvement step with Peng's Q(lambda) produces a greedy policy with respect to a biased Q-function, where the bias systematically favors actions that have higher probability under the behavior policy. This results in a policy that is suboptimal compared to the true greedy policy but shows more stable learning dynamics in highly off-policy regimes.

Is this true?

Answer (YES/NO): NO